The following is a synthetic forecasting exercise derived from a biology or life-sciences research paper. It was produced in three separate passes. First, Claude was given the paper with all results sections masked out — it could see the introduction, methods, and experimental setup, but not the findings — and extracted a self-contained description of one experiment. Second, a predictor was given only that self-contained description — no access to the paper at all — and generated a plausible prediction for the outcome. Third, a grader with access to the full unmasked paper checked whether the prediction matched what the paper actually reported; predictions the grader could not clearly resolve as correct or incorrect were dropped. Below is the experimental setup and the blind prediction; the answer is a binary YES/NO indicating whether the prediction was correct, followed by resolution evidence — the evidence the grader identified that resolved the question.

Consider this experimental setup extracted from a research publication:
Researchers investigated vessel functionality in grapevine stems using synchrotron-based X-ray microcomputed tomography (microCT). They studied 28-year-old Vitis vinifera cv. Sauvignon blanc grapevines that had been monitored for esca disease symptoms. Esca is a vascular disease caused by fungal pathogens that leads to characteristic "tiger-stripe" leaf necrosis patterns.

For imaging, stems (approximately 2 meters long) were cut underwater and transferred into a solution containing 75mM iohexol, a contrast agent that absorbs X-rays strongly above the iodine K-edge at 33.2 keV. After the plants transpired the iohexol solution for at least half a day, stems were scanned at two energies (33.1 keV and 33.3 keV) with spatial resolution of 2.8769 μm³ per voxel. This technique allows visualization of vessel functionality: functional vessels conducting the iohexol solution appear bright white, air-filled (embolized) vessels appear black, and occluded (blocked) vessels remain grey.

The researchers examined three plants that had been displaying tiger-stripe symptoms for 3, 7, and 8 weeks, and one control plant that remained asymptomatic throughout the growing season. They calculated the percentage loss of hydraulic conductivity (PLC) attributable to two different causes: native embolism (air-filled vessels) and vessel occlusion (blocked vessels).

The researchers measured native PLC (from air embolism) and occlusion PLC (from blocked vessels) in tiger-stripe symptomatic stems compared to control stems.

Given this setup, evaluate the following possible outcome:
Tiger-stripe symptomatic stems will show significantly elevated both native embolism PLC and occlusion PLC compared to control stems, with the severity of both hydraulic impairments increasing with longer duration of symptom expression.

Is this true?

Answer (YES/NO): NO